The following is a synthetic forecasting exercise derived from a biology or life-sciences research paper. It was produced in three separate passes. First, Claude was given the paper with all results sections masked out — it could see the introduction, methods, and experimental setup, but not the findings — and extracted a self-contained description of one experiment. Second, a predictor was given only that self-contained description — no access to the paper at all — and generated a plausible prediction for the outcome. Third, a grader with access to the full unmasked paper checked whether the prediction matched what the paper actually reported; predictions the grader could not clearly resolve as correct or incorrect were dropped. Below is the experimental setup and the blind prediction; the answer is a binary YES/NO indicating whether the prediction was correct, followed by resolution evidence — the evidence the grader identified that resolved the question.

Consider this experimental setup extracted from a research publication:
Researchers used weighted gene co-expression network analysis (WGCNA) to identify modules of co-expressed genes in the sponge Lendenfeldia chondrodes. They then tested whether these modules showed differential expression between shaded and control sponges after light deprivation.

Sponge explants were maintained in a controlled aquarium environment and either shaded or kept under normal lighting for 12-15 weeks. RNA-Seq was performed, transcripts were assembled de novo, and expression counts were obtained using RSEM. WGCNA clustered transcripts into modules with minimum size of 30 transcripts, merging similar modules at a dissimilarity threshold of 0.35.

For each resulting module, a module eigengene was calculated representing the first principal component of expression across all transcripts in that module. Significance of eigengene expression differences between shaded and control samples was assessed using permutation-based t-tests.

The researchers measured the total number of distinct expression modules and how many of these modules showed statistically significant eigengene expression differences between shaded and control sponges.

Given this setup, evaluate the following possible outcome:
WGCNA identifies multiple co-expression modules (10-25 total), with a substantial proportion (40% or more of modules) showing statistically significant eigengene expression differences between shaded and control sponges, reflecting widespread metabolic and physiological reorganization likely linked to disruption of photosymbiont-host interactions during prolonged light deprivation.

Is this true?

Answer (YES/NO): YES